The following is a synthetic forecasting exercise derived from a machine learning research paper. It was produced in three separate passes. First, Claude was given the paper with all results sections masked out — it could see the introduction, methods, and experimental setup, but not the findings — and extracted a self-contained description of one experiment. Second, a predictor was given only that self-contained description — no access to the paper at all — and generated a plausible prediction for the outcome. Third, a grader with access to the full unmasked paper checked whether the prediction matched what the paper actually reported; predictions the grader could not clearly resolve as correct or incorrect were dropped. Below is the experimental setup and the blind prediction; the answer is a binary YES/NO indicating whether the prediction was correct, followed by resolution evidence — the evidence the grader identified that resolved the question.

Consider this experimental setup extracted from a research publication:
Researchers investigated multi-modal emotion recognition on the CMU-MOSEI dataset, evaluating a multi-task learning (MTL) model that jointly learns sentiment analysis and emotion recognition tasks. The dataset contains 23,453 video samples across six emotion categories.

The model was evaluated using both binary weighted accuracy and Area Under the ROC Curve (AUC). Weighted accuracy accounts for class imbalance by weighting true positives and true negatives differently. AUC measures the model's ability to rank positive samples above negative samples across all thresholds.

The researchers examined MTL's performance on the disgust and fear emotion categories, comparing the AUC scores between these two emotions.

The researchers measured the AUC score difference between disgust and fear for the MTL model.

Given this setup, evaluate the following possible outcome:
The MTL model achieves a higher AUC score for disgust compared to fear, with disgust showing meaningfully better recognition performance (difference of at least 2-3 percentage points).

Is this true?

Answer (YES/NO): YES